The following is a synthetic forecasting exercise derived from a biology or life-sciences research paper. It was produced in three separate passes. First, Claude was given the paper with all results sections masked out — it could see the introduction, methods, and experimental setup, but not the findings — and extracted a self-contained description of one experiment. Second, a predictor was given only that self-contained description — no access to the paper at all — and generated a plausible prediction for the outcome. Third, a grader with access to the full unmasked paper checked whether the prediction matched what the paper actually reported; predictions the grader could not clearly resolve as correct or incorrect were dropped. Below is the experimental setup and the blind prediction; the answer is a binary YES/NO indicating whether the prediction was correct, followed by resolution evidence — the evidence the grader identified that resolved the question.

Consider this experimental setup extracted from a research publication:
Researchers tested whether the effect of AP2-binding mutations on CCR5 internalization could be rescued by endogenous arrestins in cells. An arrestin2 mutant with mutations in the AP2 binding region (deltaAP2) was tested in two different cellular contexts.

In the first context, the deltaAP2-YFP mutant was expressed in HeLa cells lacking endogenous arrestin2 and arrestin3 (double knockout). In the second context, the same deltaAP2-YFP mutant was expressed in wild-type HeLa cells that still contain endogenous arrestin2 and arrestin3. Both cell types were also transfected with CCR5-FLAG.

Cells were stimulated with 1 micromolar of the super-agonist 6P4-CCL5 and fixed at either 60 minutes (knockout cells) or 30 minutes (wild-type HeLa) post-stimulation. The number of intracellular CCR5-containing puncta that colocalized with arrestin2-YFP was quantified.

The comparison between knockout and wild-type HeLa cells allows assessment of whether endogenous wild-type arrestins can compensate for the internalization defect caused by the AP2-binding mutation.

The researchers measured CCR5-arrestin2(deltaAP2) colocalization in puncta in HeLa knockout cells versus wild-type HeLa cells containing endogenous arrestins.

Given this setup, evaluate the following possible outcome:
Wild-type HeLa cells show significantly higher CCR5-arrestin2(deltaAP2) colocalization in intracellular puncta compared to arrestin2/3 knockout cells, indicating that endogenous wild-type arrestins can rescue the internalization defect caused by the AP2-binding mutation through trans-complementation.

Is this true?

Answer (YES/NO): NO